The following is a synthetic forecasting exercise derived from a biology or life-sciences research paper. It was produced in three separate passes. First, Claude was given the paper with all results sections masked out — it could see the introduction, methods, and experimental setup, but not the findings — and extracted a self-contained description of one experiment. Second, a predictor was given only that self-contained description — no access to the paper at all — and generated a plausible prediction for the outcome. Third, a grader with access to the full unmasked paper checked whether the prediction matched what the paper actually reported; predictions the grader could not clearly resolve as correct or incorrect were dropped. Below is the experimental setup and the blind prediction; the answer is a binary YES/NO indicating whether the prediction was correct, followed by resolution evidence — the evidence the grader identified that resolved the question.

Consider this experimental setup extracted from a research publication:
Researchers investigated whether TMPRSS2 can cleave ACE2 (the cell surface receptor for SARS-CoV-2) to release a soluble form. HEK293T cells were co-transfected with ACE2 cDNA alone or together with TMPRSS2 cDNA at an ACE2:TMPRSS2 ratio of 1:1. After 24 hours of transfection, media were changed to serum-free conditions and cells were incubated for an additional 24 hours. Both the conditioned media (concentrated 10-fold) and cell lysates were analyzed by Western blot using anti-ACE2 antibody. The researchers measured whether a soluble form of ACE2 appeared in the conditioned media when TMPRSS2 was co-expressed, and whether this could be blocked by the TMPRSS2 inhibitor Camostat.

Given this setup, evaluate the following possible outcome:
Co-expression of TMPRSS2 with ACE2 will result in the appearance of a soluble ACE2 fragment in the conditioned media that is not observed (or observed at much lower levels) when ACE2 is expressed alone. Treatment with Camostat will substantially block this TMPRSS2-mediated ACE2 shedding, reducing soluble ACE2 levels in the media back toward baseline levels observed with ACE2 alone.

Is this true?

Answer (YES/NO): YES